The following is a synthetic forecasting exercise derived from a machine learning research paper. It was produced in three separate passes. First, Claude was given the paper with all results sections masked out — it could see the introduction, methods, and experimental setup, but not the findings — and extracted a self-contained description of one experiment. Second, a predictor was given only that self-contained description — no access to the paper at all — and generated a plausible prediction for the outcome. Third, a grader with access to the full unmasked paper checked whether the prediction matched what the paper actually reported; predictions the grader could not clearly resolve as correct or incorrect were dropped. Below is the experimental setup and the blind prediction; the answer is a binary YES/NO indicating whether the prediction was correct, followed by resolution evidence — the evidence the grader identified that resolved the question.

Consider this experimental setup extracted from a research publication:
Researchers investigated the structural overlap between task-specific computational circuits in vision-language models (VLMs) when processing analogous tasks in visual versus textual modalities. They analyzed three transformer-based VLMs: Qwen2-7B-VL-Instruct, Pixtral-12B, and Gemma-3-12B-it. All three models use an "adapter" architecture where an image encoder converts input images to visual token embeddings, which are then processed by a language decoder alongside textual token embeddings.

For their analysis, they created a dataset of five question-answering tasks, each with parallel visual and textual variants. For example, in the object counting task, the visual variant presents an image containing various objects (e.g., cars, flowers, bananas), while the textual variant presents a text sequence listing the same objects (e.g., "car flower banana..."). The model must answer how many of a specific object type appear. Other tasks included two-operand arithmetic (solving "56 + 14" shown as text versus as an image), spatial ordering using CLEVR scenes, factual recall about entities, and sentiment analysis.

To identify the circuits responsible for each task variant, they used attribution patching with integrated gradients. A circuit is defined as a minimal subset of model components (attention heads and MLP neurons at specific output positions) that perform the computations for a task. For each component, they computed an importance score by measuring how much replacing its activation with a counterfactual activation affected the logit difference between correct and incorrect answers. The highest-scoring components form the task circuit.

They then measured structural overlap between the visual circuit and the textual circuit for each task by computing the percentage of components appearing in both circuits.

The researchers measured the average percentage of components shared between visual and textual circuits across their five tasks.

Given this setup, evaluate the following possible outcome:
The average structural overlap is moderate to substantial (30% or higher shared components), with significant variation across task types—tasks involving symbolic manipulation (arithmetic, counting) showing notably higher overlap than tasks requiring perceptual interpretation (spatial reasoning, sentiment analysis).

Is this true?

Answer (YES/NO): NO